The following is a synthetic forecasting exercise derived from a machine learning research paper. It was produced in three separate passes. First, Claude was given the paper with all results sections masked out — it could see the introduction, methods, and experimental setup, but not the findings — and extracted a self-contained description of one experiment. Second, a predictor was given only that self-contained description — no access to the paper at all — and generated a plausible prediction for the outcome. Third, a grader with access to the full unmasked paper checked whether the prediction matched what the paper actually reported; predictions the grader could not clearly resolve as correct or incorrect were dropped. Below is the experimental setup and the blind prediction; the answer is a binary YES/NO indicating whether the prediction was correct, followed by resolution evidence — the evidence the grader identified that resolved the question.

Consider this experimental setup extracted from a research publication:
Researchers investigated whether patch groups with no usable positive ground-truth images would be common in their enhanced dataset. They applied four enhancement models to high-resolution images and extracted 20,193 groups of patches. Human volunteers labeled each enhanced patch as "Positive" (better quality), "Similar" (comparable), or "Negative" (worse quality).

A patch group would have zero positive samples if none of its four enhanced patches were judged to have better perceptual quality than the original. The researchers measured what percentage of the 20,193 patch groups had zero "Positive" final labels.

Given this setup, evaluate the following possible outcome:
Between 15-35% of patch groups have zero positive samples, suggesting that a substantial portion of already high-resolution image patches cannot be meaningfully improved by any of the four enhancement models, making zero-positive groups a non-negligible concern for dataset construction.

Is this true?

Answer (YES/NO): NO